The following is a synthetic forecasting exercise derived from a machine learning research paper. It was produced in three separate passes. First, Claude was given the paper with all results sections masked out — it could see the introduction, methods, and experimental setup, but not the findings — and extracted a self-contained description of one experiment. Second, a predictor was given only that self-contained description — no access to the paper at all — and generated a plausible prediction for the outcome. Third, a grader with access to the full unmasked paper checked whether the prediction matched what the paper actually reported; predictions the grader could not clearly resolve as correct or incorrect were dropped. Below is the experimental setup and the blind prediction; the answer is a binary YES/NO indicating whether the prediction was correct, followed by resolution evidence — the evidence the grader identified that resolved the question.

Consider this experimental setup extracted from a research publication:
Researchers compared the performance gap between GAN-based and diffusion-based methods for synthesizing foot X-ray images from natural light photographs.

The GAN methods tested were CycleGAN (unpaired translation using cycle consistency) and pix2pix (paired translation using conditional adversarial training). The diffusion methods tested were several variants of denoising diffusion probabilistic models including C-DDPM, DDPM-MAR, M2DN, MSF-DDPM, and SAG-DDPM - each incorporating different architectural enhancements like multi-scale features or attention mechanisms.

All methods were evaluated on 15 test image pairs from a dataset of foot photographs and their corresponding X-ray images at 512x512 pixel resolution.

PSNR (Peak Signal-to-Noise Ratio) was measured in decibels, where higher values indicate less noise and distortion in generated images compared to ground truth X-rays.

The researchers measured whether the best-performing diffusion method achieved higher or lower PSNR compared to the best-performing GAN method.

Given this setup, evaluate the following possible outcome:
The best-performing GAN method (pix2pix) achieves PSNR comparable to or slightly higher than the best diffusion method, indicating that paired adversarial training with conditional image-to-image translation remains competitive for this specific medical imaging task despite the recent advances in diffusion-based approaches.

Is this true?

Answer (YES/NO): NO